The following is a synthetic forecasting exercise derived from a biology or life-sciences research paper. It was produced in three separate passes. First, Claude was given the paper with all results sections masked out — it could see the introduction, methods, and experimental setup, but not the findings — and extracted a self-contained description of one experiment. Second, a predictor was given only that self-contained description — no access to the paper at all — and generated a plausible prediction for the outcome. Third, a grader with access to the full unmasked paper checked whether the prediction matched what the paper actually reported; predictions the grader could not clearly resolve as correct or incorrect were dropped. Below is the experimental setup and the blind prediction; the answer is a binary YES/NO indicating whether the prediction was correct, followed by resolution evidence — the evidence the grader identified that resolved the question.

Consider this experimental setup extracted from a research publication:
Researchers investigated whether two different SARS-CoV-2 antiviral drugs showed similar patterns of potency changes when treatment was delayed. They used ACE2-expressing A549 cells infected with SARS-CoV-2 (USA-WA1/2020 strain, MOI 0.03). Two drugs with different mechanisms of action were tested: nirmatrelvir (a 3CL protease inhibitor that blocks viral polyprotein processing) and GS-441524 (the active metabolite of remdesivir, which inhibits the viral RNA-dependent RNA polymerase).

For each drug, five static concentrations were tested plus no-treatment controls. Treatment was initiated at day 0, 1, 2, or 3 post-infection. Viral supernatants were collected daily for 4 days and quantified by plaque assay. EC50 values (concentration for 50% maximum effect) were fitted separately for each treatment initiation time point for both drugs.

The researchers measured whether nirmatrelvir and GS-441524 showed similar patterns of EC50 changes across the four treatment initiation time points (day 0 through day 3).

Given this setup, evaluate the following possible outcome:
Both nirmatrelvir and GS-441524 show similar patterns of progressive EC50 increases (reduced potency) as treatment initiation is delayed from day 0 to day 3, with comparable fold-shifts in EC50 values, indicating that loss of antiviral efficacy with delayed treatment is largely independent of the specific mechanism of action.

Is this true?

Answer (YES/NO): NO